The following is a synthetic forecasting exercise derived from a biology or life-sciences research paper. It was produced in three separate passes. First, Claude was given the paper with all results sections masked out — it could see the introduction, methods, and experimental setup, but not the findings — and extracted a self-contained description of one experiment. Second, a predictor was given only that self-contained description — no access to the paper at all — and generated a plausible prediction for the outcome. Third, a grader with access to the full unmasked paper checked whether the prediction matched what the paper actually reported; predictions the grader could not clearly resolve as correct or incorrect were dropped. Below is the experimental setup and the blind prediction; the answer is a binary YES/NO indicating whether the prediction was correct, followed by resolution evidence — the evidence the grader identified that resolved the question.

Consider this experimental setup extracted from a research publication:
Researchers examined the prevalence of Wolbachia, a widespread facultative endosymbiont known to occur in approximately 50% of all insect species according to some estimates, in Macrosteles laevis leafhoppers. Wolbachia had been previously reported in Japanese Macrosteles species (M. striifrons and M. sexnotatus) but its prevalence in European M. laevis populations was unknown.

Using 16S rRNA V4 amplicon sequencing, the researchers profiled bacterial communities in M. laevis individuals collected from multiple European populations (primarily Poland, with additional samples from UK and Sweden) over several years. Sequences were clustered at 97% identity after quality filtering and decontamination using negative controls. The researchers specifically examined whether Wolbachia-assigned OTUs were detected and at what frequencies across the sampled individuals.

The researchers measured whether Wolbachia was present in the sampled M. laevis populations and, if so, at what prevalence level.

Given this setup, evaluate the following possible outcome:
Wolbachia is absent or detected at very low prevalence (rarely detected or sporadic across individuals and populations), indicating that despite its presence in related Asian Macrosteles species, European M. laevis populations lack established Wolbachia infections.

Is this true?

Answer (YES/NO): YES